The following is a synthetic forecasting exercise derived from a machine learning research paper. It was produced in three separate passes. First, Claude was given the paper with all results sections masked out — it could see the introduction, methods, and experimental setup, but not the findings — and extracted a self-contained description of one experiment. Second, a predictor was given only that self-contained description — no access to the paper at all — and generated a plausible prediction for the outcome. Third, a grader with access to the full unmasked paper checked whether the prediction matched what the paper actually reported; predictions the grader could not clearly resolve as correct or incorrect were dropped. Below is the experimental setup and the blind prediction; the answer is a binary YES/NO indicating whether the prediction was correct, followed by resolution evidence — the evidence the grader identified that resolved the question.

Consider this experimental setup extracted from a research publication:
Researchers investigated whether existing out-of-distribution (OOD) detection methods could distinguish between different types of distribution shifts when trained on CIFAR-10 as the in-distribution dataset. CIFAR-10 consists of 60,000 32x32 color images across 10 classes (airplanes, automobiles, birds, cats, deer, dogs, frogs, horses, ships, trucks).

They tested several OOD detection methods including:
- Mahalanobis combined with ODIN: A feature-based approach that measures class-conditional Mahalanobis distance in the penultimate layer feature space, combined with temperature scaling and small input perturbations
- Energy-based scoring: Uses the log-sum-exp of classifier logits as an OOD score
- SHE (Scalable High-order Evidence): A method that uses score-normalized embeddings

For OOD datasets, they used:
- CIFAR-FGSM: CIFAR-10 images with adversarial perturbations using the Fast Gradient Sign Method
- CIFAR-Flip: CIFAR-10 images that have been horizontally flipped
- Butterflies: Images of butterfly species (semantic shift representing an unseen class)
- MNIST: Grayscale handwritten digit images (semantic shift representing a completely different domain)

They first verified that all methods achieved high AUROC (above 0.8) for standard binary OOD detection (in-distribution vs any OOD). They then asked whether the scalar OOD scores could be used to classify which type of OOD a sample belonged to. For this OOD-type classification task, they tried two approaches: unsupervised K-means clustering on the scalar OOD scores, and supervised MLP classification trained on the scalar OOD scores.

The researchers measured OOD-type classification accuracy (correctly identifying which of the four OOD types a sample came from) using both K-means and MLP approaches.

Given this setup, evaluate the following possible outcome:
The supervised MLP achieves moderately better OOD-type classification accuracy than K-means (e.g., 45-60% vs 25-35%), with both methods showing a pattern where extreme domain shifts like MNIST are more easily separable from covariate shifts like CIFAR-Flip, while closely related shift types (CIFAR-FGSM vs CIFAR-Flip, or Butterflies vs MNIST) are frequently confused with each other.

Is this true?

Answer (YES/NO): NO